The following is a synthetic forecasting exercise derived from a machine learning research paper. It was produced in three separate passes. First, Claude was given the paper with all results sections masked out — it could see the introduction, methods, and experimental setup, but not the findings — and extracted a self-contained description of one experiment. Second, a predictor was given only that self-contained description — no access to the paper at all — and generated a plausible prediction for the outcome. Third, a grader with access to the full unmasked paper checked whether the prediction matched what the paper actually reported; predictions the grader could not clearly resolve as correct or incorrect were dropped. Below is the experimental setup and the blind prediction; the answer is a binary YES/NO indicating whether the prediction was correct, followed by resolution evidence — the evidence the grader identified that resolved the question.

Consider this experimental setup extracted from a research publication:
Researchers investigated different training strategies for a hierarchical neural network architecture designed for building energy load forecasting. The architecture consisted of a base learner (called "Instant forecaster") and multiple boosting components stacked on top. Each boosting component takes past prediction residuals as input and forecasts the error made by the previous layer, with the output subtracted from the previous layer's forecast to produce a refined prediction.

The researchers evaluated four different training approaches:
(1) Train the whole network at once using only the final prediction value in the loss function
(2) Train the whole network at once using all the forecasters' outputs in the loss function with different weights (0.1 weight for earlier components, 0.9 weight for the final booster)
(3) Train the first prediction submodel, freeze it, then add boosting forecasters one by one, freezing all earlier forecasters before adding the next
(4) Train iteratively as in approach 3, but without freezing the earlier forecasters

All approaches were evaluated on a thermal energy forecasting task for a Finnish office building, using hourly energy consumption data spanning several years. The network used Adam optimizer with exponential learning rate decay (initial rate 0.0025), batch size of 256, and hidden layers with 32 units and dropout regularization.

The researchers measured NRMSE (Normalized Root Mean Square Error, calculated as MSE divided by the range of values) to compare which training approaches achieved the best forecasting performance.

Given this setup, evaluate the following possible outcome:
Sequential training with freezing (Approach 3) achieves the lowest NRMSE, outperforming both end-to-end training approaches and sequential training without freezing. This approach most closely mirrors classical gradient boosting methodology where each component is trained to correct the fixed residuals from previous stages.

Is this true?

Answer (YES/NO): NO